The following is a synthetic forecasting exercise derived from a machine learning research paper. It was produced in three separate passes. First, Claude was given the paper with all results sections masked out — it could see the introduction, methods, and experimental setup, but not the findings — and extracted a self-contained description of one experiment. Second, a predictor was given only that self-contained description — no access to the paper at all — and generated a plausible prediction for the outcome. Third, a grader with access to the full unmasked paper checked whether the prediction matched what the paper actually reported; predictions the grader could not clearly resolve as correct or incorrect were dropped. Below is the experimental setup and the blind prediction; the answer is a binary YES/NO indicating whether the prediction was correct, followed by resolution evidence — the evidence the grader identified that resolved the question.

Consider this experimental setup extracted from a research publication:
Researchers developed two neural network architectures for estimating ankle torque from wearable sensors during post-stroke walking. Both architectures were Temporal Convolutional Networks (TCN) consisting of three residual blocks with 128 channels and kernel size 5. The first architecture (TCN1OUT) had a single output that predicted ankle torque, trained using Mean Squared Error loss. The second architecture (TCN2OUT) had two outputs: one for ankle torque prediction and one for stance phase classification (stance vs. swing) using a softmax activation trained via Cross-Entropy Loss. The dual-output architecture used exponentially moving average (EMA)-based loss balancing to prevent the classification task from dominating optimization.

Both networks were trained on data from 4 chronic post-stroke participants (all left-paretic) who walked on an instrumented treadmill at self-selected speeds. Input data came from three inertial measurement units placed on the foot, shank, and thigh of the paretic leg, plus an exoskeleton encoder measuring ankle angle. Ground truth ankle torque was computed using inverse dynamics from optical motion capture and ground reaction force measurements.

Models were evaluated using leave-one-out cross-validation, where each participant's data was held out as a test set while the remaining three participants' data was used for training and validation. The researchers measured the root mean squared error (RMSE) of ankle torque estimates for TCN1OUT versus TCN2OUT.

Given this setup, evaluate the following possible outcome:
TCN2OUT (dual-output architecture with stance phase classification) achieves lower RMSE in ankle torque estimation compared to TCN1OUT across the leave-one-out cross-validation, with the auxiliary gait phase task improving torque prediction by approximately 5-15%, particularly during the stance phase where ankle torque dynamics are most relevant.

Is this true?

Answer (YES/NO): NO